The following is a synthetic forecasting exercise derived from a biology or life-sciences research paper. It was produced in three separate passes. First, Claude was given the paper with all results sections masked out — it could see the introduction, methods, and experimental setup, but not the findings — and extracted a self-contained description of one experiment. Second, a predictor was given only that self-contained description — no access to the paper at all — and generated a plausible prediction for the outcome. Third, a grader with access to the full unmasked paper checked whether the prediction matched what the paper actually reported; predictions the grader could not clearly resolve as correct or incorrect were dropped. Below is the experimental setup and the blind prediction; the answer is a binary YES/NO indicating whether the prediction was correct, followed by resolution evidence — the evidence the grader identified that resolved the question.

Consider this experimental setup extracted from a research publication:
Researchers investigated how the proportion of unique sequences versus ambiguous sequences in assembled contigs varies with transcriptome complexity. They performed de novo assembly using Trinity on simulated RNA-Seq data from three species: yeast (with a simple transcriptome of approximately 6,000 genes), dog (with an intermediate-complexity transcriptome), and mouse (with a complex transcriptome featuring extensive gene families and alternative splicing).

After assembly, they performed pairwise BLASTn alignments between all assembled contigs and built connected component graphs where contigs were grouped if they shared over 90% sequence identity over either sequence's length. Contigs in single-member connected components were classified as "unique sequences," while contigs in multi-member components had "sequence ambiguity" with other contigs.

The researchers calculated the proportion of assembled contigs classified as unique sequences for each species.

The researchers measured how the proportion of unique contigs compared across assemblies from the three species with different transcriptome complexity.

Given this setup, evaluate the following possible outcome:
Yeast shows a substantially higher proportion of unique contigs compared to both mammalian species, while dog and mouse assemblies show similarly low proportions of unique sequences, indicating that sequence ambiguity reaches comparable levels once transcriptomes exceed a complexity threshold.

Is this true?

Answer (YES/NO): NO